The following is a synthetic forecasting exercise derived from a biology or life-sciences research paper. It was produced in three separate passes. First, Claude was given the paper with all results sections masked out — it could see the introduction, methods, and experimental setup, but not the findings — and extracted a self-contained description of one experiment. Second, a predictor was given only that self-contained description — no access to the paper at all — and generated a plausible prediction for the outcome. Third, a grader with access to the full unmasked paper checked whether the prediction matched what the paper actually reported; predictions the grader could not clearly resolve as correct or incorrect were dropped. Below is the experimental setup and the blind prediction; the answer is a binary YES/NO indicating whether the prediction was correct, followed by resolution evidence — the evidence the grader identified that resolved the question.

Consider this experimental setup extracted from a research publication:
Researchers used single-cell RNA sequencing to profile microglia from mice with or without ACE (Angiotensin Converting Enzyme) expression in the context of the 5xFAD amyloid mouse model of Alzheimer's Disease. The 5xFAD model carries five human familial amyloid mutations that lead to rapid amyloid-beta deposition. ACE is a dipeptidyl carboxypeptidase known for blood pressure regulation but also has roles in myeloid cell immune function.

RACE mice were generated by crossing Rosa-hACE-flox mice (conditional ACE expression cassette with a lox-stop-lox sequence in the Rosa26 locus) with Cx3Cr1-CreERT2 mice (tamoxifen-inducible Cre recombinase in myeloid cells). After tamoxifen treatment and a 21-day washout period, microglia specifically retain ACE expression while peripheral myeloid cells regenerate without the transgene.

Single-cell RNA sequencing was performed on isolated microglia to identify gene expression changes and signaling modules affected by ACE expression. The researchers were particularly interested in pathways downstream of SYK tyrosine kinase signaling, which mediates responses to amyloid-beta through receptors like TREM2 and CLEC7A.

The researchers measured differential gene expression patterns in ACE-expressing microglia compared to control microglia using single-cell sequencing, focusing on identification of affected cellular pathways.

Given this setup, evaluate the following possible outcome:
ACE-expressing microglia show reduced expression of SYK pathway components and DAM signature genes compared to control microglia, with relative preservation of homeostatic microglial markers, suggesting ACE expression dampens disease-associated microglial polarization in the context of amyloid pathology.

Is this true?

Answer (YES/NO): NO